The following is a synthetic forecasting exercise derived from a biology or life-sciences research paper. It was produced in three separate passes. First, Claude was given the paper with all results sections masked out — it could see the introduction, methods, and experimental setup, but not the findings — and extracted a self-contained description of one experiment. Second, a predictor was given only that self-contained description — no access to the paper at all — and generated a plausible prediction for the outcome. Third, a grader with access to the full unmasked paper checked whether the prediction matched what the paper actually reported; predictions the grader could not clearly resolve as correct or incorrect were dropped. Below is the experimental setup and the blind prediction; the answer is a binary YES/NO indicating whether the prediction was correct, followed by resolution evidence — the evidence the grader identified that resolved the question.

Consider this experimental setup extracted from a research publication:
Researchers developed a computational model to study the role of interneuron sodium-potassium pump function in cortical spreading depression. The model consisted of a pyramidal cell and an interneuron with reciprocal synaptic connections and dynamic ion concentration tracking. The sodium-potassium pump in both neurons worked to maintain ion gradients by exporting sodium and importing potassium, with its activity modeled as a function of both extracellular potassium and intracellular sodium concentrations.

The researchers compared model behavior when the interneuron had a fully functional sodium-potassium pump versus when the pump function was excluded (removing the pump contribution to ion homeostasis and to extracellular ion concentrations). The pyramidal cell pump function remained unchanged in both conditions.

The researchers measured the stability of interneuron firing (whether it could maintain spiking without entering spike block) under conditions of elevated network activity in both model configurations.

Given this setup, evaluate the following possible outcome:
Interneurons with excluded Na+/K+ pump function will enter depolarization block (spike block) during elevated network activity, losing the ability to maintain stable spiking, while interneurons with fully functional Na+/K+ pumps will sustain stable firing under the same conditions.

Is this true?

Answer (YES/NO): NO